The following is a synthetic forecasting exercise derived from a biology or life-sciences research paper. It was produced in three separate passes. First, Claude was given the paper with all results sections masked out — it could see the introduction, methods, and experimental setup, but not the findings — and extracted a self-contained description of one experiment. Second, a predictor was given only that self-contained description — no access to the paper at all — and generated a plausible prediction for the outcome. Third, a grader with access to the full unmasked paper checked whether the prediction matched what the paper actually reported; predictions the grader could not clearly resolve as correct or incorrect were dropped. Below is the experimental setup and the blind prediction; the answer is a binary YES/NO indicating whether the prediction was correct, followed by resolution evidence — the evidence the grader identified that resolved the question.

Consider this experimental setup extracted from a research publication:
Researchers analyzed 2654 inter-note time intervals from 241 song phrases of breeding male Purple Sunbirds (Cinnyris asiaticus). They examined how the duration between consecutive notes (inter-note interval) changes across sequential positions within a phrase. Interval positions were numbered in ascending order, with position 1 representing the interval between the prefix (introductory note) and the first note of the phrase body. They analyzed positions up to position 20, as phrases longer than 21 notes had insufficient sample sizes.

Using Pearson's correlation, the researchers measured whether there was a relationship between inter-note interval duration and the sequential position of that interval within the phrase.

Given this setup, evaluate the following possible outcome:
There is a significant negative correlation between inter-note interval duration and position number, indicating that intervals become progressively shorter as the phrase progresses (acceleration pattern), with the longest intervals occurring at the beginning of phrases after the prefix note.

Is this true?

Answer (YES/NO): YES